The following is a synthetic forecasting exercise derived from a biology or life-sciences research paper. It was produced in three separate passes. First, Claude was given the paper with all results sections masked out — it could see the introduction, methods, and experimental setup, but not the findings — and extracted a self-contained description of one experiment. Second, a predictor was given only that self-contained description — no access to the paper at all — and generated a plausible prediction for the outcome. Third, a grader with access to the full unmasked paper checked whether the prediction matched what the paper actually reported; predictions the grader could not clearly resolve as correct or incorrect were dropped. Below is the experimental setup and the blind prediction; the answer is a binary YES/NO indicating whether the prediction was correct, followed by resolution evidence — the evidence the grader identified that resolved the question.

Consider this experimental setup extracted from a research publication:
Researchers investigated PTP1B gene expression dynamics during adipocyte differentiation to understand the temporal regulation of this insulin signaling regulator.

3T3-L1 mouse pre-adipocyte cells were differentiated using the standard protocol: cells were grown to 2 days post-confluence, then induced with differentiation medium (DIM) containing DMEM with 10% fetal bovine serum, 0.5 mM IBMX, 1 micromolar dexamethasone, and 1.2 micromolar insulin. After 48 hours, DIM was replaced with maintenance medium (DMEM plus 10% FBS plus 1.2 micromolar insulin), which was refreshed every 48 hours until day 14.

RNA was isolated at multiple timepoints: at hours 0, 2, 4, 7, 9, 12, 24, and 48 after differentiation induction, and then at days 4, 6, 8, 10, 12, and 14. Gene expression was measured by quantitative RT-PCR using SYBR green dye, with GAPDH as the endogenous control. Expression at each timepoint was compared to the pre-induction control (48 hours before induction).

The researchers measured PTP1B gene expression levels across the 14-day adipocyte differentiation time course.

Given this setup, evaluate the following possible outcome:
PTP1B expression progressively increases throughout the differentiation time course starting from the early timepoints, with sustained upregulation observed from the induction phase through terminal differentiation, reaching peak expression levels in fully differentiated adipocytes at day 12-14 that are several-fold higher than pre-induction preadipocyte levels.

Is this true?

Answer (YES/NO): NO